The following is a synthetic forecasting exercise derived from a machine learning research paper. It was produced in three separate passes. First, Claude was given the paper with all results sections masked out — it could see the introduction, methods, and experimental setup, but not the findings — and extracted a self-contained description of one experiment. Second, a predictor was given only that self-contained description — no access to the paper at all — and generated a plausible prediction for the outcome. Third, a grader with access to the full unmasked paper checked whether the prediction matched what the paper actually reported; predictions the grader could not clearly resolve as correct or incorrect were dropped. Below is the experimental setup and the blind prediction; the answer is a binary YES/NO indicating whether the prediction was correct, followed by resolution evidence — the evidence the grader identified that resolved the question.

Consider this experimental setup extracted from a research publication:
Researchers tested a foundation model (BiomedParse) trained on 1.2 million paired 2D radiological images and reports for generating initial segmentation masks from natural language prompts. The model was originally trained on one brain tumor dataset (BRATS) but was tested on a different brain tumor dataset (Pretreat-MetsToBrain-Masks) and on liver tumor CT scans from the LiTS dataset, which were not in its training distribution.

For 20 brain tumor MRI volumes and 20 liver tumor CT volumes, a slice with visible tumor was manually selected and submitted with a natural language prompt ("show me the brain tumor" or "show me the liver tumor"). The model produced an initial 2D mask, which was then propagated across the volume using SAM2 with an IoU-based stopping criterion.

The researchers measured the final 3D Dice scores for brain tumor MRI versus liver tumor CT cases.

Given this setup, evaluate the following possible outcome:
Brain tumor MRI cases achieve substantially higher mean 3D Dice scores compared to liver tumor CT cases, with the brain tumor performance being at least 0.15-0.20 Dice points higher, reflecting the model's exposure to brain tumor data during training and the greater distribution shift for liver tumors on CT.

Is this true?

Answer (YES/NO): NO